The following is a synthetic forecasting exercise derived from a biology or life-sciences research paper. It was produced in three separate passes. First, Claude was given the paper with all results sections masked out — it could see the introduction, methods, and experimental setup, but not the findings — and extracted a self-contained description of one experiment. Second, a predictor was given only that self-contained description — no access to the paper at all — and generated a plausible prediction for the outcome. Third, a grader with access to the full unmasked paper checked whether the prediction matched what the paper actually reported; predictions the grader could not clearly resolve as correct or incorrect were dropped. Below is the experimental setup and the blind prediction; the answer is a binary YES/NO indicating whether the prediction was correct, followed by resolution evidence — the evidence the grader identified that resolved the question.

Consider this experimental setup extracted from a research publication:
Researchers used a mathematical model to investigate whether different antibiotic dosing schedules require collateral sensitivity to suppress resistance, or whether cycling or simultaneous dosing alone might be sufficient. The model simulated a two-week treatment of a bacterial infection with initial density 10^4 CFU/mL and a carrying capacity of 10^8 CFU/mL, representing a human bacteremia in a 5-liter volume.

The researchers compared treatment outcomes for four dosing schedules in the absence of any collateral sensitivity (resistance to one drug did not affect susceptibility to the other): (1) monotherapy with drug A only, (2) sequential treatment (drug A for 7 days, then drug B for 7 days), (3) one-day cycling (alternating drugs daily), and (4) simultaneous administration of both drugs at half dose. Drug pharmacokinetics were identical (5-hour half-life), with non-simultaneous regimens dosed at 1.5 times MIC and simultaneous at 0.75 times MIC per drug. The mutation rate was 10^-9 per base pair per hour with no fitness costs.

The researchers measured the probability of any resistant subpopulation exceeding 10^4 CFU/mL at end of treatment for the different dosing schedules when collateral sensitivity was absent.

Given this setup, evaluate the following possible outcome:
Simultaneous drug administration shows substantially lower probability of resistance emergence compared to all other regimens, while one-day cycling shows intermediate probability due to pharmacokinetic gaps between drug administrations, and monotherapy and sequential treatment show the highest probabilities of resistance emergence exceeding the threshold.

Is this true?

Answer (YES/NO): NO